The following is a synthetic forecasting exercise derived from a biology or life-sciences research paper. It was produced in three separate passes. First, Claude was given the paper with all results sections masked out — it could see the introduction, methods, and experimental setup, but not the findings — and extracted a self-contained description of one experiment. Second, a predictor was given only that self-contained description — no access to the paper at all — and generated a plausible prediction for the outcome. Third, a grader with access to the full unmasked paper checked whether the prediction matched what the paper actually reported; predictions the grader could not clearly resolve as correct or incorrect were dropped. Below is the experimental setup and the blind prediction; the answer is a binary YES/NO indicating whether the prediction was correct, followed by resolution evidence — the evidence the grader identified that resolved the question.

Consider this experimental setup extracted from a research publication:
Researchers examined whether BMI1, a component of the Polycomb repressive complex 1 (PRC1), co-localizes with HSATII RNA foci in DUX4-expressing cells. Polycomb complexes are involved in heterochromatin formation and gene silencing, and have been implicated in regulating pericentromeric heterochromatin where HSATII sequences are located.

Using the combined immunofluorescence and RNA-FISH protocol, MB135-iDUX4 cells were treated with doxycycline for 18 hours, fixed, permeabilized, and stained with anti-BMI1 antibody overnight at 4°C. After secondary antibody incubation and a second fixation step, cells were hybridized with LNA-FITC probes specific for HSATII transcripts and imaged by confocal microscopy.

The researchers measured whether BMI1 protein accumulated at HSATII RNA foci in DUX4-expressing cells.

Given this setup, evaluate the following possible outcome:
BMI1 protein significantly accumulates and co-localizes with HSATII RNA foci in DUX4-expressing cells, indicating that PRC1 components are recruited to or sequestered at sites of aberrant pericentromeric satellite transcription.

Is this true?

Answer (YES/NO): NO